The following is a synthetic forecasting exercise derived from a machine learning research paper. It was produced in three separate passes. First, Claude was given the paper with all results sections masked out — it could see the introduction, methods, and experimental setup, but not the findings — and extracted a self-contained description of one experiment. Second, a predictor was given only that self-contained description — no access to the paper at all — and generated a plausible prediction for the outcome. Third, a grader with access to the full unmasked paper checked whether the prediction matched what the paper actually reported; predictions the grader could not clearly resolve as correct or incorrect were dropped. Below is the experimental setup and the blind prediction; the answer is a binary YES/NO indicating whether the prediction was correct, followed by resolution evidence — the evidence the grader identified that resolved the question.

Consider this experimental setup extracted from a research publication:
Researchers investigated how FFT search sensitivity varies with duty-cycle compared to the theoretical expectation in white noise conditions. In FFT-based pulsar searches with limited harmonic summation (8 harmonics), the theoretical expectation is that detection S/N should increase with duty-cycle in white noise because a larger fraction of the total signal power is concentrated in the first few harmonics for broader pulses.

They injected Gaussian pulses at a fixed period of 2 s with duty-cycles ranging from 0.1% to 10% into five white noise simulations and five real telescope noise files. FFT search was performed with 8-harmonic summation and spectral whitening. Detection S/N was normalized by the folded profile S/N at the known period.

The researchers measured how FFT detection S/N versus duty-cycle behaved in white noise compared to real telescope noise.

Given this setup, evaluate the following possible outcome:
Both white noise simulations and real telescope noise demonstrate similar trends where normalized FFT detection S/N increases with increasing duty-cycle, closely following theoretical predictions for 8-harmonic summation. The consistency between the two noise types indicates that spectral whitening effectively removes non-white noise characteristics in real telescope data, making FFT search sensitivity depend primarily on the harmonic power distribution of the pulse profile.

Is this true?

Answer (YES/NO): NO